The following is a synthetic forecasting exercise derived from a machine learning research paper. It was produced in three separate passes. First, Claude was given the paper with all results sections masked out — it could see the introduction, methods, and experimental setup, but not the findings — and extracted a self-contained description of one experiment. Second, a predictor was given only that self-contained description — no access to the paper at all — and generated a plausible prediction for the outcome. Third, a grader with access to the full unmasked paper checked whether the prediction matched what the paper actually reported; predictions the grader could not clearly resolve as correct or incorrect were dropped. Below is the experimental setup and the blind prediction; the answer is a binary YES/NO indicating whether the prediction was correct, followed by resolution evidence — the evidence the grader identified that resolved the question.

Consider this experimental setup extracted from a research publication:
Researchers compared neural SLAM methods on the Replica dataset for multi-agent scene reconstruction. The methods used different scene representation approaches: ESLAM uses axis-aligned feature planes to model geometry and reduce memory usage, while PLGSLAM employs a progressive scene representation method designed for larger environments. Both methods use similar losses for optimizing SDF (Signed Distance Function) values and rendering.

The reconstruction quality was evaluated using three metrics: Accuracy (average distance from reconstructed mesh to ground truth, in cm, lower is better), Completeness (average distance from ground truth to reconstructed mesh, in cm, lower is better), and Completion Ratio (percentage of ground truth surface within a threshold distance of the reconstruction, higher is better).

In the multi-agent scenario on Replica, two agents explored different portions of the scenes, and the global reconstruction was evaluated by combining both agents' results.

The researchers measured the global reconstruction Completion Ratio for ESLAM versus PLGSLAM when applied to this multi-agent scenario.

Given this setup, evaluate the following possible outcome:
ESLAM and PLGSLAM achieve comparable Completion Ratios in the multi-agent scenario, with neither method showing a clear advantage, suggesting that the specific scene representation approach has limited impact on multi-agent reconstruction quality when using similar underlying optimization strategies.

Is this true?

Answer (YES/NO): YES